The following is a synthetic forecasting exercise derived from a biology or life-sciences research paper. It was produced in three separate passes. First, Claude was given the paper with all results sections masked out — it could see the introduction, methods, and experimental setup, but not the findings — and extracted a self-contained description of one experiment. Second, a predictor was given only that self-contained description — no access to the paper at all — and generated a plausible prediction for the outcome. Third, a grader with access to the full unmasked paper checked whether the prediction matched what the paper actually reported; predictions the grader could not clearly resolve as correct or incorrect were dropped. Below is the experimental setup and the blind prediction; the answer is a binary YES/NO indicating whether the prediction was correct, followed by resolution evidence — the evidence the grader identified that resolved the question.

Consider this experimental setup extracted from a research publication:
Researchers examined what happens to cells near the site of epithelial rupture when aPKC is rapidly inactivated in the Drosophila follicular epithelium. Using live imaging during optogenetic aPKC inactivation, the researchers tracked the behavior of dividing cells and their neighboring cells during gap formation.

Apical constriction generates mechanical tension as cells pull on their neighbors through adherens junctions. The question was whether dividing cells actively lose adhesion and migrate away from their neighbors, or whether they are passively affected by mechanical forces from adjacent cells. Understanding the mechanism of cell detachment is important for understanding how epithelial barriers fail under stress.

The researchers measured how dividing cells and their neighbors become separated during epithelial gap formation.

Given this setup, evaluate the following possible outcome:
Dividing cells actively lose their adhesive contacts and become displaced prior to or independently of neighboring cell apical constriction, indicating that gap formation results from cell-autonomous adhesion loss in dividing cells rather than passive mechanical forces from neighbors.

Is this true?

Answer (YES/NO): NO